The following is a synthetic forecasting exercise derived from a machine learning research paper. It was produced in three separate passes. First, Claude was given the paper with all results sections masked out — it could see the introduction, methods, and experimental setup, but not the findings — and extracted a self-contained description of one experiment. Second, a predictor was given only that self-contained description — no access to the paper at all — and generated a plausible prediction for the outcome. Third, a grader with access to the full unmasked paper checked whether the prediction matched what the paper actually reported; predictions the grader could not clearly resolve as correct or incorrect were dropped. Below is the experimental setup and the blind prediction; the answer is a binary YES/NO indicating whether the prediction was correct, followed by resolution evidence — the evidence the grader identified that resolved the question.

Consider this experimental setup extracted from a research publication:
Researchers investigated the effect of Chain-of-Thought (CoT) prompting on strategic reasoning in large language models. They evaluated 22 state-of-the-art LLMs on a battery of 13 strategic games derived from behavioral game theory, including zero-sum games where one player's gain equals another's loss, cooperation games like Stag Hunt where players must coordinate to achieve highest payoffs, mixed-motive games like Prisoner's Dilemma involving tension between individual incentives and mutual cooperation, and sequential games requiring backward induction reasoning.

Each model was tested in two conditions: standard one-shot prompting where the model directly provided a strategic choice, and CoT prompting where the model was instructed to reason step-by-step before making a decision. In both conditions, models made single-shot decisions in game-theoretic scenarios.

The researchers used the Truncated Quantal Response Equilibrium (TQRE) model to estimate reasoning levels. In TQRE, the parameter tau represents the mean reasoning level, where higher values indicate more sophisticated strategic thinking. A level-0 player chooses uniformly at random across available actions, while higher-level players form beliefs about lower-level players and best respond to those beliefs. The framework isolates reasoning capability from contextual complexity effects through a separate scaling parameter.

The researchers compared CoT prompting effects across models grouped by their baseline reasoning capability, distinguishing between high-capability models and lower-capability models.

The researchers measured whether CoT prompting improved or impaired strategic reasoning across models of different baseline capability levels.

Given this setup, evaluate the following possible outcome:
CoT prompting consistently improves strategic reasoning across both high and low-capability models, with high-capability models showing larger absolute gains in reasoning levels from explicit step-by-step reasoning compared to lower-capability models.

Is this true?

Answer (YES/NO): NO